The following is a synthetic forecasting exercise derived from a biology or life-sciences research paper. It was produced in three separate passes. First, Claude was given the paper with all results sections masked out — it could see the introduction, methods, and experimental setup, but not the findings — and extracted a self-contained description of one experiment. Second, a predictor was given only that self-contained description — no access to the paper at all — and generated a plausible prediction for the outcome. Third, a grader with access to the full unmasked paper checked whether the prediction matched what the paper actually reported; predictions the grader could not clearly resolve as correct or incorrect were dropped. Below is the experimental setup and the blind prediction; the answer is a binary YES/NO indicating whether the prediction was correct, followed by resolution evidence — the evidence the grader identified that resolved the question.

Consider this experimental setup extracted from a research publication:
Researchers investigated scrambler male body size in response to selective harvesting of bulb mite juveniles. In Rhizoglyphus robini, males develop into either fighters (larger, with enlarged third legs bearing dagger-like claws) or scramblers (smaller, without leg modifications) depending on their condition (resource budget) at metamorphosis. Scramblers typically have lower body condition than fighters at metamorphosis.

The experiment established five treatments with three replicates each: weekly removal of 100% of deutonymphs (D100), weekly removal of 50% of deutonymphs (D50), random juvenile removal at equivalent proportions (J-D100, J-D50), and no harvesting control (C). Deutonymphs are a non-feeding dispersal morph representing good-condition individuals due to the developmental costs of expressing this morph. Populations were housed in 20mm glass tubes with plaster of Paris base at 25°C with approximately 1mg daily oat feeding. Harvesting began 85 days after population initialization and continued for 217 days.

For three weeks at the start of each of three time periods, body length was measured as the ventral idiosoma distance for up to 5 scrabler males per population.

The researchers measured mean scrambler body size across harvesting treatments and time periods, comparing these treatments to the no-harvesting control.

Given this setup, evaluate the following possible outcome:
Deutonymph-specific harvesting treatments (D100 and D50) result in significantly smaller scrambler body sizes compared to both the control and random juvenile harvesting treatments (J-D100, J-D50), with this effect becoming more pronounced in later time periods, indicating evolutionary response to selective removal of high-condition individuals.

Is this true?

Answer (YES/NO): NO